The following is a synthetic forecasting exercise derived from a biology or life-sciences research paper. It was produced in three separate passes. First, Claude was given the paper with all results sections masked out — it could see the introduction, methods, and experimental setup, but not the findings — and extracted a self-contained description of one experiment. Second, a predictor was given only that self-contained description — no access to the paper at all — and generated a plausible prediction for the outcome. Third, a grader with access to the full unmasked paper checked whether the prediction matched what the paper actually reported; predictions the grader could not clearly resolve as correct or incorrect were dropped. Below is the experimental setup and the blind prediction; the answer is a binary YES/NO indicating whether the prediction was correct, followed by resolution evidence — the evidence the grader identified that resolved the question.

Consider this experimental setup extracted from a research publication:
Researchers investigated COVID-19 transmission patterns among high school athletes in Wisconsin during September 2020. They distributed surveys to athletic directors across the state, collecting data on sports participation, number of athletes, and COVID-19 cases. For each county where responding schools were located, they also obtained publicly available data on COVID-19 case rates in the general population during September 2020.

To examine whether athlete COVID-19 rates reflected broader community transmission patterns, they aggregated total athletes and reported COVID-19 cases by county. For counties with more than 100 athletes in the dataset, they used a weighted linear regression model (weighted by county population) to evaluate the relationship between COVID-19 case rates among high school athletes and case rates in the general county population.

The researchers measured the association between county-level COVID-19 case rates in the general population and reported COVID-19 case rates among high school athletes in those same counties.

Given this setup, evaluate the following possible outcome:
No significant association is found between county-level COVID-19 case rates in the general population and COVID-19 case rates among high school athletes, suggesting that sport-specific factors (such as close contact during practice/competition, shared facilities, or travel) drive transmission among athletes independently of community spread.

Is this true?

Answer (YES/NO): NO